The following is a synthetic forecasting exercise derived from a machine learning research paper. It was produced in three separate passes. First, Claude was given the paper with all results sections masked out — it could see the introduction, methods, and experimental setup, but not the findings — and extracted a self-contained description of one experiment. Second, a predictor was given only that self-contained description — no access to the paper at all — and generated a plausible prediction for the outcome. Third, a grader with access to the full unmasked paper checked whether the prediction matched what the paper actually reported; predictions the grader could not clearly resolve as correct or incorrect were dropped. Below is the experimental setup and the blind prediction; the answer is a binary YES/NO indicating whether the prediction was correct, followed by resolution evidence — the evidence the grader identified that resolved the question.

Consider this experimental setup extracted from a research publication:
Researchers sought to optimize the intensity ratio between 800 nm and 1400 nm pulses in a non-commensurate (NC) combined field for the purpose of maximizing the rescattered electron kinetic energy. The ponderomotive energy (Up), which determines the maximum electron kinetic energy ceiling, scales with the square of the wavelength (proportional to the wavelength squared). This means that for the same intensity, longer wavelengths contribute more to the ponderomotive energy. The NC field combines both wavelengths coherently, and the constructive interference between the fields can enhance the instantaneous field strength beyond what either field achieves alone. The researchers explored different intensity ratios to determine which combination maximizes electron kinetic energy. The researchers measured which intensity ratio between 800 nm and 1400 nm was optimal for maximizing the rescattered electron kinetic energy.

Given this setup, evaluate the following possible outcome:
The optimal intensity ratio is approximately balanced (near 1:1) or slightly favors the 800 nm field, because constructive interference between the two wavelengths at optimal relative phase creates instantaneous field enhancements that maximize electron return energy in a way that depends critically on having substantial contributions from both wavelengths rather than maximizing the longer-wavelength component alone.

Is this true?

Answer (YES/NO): NO